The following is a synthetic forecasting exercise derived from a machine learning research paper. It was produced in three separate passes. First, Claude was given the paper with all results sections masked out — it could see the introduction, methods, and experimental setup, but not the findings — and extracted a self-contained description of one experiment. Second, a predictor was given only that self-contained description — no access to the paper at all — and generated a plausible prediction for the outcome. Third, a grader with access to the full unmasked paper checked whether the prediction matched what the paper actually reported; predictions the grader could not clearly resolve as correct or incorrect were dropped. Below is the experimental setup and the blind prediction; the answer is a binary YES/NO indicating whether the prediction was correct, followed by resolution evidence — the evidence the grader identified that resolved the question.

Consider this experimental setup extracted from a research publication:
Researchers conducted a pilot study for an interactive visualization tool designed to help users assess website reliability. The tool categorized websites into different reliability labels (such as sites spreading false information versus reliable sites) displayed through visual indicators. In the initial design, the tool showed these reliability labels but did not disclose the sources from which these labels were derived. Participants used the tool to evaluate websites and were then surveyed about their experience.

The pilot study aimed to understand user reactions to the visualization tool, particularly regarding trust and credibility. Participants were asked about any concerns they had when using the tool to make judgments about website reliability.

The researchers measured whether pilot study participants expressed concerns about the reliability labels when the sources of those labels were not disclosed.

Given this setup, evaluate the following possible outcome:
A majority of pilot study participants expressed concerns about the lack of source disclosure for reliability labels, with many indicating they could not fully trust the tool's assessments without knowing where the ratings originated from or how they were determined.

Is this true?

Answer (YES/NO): NO